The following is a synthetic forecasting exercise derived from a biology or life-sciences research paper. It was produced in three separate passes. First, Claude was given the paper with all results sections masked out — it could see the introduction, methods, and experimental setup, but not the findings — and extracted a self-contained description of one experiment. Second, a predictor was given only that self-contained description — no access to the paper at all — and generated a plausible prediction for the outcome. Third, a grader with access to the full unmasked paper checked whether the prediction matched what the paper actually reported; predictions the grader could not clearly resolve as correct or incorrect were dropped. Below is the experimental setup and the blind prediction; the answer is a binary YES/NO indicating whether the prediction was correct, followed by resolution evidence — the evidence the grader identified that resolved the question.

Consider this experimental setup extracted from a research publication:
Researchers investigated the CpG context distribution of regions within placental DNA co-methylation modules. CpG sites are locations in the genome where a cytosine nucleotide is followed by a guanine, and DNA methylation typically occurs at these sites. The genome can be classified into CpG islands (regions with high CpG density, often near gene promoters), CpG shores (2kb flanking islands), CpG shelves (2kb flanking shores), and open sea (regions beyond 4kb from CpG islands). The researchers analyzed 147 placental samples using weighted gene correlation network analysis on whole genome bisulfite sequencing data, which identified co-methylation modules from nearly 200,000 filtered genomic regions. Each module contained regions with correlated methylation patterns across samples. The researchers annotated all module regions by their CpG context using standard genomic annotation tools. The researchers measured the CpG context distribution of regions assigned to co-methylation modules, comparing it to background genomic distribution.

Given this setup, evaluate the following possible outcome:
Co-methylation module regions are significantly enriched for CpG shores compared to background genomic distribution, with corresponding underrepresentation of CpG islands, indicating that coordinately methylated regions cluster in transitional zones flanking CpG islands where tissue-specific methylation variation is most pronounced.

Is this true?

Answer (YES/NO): NO